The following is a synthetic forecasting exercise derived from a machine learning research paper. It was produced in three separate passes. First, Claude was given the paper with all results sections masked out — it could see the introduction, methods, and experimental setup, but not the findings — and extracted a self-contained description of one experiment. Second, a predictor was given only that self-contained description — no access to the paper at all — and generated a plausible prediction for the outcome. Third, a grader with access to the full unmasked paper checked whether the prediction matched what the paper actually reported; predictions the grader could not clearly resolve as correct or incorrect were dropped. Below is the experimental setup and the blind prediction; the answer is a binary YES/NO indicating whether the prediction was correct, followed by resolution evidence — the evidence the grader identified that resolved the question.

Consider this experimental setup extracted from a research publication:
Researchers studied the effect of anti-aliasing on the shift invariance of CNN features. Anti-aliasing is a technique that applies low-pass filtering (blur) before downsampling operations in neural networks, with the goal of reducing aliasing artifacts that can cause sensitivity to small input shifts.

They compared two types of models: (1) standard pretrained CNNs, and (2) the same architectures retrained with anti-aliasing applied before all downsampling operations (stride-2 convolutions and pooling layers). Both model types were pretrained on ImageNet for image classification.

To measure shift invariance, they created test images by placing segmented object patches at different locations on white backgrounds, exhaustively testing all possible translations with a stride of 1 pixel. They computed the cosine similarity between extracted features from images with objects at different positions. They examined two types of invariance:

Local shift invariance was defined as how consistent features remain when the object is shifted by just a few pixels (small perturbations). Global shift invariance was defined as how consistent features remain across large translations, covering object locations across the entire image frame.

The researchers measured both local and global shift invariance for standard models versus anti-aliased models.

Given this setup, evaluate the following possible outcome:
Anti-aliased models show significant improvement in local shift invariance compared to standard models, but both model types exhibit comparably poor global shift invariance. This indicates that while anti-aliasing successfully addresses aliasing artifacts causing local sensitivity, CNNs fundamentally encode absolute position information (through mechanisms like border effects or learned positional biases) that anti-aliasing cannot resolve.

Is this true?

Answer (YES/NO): YES